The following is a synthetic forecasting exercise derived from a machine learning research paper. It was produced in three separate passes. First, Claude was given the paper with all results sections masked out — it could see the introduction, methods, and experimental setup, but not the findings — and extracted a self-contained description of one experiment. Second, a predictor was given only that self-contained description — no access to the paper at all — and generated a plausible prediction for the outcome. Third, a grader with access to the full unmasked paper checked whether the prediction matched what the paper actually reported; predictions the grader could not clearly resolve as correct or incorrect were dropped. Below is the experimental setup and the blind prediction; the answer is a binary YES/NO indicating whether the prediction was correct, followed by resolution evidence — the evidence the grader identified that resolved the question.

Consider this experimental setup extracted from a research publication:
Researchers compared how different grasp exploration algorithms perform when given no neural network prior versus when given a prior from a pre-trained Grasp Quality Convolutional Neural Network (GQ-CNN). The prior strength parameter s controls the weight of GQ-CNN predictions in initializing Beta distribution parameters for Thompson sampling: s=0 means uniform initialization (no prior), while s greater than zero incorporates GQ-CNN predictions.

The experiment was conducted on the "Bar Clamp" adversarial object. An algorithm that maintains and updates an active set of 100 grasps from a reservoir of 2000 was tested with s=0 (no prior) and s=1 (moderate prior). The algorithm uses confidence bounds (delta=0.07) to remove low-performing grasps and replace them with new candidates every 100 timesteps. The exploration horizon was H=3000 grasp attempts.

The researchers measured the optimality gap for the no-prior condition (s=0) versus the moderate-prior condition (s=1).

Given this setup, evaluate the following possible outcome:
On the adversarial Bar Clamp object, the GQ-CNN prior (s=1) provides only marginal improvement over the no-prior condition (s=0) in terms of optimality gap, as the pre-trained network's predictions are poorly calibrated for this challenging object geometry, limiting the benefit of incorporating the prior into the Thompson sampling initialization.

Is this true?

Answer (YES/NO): NO